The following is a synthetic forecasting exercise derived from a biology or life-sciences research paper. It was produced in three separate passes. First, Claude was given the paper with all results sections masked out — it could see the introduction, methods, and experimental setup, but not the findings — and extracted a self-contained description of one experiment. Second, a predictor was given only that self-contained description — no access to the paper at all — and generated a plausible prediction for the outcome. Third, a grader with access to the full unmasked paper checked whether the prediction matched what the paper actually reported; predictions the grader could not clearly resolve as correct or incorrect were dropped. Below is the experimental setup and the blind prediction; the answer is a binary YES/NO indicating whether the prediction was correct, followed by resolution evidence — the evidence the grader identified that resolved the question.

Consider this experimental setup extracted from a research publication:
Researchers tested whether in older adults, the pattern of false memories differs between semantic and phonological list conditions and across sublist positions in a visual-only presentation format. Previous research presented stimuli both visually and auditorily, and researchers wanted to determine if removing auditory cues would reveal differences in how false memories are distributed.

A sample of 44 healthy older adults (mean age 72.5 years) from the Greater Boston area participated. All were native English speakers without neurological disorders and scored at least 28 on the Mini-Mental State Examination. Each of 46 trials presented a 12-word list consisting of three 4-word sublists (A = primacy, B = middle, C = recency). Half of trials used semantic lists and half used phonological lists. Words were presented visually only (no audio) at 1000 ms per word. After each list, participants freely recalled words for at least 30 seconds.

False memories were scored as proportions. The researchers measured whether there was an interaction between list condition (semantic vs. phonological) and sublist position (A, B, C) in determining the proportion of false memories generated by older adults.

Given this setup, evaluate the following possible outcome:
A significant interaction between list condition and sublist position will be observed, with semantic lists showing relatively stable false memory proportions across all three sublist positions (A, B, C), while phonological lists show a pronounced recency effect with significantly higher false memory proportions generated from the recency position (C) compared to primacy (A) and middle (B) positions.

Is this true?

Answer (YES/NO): NO